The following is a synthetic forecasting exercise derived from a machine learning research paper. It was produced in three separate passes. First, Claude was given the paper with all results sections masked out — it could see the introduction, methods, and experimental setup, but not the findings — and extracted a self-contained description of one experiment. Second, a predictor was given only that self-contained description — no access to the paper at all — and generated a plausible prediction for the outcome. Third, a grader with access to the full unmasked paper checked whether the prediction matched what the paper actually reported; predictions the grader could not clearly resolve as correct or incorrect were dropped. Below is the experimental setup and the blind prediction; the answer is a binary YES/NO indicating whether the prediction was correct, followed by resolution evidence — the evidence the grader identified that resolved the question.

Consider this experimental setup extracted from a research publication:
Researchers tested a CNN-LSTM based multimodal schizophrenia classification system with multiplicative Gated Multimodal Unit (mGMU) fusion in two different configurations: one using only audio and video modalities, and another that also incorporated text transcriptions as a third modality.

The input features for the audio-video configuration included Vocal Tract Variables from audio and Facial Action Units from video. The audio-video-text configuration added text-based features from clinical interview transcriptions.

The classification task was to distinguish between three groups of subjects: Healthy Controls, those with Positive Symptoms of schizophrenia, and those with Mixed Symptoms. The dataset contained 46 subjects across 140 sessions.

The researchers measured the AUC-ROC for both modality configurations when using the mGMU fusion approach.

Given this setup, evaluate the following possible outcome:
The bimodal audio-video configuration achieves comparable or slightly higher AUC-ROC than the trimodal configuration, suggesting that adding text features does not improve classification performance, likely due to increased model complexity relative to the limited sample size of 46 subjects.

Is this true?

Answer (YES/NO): NO